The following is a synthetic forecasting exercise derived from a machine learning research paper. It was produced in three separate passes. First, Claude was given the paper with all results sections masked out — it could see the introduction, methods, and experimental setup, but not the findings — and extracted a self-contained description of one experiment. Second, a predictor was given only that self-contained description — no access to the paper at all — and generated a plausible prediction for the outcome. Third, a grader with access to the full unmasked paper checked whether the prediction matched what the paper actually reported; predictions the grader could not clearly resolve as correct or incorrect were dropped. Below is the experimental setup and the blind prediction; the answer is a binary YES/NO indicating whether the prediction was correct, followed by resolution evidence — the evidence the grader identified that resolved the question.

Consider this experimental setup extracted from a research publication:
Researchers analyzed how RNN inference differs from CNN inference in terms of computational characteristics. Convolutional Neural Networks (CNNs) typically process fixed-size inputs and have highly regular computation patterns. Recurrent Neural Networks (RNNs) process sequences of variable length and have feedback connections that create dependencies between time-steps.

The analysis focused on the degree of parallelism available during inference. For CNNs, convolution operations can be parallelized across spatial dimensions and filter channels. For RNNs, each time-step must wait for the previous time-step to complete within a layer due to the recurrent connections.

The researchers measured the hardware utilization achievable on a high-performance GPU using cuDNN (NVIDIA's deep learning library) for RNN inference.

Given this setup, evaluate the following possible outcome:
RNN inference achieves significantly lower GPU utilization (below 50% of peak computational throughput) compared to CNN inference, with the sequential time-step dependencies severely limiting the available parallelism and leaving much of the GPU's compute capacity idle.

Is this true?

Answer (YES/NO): YES